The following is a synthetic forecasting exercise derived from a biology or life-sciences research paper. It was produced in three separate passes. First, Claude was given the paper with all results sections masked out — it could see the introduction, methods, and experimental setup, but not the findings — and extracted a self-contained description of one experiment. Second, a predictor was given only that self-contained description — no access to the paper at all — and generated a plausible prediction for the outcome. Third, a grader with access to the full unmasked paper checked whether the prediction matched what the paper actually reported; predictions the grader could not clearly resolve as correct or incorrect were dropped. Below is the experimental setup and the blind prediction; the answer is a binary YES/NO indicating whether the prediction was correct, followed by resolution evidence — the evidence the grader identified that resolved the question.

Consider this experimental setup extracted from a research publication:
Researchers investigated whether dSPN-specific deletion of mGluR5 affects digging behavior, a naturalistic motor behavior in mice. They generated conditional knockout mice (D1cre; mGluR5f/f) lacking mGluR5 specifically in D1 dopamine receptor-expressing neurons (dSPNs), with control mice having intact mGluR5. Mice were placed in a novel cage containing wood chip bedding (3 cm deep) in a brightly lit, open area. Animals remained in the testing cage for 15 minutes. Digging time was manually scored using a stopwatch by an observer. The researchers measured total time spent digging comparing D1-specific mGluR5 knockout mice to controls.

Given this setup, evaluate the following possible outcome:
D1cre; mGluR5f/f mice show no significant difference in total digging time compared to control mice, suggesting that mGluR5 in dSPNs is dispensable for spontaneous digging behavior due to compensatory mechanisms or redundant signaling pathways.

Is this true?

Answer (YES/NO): NO